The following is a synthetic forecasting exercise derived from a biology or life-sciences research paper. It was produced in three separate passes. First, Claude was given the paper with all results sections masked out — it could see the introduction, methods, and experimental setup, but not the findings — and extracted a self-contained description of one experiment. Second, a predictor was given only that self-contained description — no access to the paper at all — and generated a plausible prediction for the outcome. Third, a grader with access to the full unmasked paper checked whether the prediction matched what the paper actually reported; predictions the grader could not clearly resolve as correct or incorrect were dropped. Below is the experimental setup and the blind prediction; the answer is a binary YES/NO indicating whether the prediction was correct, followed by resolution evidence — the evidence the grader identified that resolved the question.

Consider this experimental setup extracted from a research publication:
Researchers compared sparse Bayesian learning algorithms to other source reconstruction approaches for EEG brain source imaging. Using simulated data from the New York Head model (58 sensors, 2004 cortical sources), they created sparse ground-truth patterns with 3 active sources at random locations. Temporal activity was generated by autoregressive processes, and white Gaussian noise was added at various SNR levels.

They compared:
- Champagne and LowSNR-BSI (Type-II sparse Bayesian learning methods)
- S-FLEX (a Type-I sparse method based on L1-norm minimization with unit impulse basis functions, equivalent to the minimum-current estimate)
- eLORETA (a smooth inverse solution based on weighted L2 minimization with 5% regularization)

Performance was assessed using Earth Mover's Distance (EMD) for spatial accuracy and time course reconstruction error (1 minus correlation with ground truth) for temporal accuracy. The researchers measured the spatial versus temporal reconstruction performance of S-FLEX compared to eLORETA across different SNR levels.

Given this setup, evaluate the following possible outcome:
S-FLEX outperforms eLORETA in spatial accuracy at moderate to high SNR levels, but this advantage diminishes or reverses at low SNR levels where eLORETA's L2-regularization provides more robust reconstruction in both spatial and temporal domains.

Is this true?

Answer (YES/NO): NO